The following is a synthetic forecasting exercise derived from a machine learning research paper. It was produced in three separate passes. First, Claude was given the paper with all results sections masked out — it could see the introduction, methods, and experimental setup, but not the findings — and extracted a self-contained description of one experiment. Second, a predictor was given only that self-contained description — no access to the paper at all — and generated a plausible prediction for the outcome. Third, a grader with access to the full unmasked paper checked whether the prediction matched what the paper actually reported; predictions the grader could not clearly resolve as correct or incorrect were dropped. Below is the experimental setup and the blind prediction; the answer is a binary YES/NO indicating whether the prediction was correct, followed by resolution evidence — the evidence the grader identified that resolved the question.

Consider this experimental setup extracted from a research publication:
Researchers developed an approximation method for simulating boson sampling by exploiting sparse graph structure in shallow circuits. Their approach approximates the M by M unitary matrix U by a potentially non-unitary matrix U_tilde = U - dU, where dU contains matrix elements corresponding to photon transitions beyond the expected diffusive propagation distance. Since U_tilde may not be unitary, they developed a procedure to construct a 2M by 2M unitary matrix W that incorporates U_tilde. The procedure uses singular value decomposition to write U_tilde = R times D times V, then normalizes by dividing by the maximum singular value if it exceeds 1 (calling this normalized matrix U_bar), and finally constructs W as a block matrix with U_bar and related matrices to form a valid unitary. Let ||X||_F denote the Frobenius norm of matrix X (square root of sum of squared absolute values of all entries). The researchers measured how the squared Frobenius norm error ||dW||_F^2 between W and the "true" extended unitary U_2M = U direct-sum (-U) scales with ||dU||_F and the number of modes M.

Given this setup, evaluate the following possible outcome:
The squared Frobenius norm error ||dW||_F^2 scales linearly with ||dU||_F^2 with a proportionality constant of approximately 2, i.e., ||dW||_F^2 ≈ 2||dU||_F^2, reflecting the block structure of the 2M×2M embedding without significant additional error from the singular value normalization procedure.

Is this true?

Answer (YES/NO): NO